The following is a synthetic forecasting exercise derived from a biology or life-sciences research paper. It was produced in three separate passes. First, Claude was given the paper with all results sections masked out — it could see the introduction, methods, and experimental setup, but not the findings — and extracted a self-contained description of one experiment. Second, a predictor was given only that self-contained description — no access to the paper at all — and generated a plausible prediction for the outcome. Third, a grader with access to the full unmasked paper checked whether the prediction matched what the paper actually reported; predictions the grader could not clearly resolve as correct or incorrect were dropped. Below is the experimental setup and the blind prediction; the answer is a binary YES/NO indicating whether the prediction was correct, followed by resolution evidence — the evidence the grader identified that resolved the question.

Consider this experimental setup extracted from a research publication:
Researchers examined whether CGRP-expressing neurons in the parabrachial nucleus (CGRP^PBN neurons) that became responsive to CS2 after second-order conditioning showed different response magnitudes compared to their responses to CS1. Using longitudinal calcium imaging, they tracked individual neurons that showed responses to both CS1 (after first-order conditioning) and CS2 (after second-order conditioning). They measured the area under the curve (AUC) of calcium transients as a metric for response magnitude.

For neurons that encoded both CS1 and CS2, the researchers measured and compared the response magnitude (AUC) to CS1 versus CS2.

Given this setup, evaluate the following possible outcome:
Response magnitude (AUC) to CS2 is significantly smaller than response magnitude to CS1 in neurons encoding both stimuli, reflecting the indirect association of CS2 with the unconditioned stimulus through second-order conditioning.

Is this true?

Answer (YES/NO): YES